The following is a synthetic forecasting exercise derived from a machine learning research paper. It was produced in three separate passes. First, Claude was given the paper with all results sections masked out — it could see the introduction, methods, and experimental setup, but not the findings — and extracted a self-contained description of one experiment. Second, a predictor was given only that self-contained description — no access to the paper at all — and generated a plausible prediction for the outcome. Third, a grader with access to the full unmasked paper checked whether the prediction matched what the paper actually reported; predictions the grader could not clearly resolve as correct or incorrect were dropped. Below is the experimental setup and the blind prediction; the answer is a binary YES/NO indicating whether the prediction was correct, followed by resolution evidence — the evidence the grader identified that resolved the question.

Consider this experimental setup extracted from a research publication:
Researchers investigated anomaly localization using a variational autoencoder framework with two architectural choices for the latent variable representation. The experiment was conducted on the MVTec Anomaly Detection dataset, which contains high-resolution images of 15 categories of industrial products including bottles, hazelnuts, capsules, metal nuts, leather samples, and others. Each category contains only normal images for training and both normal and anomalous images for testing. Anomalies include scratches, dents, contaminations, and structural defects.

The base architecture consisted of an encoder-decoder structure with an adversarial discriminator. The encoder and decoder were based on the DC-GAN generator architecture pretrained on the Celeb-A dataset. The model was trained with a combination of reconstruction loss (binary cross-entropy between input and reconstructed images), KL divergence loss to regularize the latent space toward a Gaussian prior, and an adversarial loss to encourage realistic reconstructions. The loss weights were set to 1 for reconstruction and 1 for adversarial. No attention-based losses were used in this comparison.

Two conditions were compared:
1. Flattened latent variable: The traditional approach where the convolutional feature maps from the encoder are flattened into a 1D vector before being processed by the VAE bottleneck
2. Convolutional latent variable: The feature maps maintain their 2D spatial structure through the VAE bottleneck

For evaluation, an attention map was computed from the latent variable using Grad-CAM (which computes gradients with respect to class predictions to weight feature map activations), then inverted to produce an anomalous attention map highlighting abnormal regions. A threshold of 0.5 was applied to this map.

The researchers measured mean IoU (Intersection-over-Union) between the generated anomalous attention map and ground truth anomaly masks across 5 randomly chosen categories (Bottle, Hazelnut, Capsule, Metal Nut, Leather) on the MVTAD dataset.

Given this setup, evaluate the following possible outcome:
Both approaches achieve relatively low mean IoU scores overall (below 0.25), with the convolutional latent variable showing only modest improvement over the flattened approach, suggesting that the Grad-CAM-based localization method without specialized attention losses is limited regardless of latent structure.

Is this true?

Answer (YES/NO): NO